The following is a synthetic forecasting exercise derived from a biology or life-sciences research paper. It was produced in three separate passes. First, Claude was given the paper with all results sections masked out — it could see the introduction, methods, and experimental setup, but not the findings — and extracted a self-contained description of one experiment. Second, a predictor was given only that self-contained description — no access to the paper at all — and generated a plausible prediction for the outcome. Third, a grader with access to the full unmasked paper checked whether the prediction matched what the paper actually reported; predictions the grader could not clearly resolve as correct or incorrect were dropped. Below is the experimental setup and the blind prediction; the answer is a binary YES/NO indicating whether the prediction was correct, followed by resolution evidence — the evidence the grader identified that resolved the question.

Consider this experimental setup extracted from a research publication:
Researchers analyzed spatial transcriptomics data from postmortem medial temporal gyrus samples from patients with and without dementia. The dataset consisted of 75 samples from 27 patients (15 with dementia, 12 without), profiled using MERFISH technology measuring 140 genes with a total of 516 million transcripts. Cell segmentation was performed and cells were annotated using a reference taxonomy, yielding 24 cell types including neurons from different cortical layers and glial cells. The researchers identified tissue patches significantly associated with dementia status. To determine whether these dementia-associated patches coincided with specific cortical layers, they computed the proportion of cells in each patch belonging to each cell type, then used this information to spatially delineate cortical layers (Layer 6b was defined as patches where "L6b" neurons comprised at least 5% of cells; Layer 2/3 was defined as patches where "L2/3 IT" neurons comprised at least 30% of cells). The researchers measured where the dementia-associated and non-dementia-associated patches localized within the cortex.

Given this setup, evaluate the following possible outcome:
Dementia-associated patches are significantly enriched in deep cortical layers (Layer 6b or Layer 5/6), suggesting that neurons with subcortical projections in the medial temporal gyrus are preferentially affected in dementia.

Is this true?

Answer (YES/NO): YES